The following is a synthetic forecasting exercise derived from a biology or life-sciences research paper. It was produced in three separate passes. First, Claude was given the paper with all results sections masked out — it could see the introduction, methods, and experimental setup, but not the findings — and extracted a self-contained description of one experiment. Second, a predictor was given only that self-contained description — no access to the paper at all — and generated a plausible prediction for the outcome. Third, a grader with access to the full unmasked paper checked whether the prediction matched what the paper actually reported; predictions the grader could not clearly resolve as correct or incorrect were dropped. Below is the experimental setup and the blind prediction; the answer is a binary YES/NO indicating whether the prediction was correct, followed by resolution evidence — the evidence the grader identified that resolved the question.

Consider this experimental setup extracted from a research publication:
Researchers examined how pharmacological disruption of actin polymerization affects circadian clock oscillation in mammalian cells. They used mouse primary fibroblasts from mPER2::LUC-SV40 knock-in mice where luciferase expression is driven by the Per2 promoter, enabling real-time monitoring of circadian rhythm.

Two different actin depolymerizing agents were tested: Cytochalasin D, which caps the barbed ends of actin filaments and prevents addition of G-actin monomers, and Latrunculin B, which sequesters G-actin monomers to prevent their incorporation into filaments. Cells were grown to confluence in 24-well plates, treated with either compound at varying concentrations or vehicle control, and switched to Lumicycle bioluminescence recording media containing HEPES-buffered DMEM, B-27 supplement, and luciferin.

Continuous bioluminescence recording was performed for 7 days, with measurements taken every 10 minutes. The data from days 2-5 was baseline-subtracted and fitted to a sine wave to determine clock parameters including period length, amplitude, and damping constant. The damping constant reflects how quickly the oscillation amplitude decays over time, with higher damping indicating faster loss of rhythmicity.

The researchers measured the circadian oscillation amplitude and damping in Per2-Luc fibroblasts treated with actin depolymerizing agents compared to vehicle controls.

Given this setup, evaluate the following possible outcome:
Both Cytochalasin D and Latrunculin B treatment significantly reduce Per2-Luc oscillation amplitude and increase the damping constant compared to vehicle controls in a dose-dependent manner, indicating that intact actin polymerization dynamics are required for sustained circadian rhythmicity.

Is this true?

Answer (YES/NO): NO